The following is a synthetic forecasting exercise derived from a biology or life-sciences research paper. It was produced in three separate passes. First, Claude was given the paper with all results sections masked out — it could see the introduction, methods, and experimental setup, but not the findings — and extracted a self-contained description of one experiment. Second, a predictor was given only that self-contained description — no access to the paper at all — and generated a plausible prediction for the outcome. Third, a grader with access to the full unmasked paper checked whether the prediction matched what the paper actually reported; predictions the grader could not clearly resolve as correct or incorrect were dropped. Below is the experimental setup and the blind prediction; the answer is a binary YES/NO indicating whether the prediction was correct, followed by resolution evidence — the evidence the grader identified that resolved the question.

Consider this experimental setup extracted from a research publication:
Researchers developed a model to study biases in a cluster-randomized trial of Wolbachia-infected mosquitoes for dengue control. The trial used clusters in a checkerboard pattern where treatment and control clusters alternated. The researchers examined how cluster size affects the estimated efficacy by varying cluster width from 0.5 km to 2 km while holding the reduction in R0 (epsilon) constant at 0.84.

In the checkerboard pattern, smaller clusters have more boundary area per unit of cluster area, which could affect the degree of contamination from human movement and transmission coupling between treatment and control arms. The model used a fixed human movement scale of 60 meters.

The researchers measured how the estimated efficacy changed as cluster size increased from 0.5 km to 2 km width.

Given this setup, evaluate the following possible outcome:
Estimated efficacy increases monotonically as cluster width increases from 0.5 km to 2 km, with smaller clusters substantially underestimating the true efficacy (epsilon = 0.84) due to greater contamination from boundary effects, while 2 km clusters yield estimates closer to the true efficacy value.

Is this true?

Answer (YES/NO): YES